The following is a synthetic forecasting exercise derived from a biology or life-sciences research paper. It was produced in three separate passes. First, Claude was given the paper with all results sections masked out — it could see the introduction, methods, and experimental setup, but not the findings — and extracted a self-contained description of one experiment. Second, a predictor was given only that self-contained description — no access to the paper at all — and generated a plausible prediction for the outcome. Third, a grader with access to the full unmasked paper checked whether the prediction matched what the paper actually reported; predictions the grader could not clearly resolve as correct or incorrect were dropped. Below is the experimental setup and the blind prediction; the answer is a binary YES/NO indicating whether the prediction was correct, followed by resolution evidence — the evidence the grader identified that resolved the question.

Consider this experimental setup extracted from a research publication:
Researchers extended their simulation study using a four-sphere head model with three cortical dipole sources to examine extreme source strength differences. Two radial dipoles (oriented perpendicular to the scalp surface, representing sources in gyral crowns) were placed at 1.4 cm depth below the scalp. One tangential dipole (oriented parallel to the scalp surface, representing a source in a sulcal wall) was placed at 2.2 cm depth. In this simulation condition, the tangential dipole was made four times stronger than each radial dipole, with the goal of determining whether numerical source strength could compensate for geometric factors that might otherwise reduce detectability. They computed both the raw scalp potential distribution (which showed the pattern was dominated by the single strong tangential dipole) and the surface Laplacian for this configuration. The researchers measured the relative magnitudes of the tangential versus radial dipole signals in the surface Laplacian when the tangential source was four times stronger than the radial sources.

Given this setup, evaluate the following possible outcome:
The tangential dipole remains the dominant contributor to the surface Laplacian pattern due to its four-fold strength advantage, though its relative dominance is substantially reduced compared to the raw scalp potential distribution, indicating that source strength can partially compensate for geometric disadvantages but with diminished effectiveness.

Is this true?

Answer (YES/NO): NO